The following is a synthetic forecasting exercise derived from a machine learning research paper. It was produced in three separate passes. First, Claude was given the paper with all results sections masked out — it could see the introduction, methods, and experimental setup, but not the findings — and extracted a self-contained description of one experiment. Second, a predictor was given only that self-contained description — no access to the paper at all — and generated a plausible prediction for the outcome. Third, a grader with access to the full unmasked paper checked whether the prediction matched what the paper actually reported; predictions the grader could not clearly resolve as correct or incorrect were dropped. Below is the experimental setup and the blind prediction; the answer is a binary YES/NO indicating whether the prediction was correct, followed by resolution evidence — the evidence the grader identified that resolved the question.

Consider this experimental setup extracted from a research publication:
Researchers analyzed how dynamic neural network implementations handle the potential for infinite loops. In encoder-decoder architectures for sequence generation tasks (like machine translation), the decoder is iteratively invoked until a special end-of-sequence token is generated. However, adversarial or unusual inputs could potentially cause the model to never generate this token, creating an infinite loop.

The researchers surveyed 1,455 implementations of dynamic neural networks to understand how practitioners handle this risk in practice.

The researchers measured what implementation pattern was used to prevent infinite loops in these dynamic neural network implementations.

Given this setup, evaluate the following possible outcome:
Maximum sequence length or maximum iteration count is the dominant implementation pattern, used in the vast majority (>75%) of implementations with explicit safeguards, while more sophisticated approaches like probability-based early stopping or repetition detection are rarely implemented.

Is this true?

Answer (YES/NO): YES